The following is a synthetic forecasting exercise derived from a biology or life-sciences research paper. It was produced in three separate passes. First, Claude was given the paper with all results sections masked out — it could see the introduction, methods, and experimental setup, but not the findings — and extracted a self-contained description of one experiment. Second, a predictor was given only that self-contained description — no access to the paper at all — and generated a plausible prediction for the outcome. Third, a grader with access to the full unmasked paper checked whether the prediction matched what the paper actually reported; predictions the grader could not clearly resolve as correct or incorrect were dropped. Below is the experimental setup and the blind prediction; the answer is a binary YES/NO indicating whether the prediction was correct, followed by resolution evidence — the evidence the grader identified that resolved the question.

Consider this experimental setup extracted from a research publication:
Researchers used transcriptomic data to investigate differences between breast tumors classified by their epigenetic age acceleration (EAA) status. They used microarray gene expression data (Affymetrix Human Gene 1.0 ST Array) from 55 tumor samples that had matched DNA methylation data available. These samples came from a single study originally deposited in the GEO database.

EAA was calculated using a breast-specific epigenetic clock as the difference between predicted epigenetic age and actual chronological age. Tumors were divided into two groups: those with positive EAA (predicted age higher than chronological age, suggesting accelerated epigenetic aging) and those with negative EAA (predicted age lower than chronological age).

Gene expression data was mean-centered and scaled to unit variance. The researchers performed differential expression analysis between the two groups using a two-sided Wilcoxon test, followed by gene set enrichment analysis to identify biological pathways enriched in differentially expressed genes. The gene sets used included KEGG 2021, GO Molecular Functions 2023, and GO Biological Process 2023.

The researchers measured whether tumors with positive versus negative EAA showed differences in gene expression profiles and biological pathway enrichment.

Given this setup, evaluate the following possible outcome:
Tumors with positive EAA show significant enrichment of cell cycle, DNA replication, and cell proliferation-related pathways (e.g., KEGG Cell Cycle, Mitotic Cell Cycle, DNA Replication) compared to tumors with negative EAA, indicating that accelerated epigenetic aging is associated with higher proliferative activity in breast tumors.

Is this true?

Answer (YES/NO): NO